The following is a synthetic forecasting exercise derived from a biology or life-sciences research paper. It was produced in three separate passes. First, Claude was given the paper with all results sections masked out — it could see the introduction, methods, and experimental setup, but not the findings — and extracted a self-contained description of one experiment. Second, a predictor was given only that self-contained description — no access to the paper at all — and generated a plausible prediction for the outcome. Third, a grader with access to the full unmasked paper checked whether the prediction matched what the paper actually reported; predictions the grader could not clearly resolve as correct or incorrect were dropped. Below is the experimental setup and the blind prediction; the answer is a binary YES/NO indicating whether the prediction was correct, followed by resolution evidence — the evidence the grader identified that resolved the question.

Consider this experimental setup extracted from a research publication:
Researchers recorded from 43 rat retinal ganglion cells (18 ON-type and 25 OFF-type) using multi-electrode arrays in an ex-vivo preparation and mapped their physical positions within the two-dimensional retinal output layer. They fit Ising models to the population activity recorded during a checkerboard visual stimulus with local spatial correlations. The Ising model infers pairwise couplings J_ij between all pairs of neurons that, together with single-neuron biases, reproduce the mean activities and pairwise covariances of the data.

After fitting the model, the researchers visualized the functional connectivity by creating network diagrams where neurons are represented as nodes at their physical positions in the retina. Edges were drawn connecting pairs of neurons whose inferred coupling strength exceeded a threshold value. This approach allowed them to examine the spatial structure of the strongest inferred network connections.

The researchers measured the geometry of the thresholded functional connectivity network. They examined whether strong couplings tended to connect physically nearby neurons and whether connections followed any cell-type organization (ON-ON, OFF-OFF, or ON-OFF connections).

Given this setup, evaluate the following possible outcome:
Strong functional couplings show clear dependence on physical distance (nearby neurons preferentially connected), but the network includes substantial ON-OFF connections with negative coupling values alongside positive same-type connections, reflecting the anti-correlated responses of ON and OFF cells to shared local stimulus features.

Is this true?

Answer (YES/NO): NO